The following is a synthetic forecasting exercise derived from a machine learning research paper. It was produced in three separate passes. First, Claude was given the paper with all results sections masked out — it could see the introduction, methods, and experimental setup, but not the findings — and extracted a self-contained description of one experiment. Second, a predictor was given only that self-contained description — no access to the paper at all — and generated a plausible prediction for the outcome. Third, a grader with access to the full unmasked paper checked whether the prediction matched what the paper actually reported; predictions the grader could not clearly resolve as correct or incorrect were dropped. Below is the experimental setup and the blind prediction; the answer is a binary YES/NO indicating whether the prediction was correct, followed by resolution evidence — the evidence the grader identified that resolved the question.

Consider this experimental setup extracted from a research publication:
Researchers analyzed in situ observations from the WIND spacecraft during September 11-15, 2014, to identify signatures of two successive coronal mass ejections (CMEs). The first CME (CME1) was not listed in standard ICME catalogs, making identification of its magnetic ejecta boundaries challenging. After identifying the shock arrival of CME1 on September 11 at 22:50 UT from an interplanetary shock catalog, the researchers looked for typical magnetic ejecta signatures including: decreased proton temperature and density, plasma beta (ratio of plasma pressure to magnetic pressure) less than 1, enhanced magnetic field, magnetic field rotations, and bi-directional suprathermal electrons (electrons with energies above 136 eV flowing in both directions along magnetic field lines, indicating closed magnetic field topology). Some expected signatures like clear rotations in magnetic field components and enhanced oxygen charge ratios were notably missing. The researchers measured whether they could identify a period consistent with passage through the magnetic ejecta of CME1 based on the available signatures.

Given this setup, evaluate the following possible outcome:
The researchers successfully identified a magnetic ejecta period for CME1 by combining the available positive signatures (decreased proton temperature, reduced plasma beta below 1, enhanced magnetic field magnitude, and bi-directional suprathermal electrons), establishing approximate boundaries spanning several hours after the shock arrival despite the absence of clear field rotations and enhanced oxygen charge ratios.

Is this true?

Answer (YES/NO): NO